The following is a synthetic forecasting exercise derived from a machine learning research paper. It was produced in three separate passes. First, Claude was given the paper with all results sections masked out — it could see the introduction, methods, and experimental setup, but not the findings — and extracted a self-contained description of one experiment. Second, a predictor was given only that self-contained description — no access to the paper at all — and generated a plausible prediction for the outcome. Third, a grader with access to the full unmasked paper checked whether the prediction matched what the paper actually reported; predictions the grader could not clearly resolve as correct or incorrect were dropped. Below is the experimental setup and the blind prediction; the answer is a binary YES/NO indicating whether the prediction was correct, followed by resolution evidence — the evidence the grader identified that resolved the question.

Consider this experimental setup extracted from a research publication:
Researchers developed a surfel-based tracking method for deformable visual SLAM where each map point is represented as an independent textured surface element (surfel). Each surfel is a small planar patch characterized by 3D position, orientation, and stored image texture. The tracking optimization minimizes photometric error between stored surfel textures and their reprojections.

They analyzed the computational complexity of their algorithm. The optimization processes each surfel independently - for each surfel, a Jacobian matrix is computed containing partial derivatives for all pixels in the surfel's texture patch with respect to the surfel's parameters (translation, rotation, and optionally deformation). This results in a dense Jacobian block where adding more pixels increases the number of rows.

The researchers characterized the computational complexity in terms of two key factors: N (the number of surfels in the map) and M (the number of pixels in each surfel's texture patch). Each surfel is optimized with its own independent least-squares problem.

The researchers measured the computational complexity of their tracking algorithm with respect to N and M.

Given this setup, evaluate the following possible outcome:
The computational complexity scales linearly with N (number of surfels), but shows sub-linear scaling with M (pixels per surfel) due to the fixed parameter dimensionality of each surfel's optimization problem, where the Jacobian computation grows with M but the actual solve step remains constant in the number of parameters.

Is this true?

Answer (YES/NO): NO